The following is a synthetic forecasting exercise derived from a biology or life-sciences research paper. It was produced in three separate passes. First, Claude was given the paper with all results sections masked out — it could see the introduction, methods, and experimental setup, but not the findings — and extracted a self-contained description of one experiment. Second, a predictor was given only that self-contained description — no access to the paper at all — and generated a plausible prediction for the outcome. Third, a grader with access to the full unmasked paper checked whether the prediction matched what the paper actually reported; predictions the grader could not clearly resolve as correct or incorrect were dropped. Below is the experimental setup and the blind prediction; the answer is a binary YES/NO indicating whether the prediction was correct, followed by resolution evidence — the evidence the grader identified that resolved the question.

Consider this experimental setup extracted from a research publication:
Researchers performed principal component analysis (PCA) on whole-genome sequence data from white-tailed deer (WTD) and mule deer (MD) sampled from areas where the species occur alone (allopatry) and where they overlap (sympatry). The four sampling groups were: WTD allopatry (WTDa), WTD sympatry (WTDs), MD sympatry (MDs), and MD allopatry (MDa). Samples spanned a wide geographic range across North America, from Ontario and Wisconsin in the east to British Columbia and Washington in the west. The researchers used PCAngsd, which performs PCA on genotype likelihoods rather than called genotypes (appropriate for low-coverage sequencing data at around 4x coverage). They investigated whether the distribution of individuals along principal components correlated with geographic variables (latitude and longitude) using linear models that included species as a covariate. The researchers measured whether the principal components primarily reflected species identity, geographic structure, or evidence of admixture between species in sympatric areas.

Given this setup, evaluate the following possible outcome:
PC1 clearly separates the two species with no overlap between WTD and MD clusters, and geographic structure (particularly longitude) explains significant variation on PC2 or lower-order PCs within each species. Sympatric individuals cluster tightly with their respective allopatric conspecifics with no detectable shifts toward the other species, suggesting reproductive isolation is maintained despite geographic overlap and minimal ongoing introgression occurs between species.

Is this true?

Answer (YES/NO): NO